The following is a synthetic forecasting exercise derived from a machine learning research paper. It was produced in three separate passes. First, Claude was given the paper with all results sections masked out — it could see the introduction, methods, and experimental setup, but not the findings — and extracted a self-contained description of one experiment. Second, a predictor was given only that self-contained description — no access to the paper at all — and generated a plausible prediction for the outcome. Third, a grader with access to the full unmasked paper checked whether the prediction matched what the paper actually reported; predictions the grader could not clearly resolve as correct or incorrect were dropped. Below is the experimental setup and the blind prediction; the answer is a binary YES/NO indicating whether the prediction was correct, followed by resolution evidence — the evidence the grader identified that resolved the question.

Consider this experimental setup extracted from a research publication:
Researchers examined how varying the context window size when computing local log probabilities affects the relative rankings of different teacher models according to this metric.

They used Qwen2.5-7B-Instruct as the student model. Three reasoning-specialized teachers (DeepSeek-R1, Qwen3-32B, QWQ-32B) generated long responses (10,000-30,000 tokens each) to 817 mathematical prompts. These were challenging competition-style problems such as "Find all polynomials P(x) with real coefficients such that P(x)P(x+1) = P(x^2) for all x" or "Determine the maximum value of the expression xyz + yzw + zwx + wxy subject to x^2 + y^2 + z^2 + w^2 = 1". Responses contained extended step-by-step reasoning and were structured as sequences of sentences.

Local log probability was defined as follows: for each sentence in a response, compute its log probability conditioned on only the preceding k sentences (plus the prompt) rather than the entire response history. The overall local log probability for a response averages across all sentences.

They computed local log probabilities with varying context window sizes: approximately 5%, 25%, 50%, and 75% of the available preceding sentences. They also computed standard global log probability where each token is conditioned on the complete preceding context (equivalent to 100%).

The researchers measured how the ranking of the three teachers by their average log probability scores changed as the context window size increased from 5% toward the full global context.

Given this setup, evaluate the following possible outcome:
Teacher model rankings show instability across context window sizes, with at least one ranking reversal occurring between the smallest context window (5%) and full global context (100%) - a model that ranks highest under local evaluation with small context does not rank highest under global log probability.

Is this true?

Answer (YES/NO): YES